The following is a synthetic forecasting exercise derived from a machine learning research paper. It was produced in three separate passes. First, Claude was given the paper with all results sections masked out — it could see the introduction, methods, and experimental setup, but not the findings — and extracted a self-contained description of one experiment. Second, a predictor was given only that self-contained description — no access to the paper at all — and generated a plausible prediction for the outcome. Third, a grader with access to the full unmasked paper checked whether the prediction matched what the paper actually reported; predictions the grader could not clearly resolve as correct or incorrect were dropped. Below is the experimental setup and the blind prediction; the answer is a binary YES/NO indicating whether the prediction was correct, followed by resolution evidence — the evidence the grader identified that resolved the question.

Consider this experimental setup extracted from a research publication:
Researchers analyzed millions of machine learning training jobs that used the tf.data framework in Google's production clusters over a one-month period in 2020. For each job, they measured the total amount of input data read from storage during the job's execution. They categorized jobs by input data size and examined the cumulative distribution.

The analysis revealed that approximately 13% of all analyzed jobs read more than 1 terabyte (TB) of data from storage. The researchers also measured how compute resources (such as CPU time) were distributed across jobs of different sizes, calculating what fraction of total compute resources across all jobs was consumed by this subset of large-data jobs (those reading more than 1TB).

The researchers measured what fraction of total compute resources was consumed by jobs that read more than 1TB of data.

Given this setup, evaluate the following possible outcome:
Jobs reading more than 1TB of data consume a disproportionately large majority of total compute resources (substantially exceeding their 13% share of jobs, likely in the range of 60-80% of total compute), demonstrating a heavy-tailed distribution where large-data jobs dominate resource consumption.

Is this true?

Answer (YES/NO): NO